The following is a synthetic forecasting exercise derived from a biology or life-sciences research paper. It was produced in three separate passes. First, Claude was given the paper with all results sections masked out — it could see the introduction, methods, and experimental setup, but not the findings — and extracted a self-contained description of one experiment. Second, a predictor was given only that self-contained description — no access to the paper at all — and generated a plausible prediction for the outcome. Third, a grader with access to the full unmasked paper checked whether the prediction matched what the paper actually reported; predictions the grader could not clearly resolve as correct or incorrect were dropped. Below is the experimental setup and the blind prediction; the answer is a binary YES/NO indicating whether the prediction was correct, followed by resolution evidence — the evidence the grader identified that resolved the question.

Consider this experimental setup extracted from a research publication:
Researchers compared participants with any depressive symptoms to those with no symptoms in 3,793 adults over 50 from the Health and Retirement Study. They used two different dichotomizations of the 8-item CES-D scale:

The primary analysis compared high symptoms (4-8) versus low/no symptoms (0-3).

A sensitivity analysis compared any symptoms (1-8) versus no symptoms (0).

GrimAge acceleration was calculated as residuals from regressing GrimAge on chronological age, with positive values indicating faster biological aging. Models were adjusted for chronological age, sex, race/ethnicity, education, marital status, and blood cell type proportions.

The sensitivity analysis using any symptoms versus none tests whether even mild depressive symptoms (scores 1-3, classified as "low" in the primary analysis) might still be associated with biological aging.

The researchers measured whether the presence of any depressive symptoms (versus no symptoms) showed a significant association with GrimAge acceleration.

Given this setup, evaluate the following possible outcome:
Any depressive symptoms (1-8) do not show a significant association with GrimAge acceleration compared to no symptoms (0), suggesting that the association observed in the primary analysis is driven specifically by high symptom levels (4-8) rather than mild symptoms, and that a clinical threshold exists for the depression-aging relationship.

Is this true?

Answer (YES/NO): NO